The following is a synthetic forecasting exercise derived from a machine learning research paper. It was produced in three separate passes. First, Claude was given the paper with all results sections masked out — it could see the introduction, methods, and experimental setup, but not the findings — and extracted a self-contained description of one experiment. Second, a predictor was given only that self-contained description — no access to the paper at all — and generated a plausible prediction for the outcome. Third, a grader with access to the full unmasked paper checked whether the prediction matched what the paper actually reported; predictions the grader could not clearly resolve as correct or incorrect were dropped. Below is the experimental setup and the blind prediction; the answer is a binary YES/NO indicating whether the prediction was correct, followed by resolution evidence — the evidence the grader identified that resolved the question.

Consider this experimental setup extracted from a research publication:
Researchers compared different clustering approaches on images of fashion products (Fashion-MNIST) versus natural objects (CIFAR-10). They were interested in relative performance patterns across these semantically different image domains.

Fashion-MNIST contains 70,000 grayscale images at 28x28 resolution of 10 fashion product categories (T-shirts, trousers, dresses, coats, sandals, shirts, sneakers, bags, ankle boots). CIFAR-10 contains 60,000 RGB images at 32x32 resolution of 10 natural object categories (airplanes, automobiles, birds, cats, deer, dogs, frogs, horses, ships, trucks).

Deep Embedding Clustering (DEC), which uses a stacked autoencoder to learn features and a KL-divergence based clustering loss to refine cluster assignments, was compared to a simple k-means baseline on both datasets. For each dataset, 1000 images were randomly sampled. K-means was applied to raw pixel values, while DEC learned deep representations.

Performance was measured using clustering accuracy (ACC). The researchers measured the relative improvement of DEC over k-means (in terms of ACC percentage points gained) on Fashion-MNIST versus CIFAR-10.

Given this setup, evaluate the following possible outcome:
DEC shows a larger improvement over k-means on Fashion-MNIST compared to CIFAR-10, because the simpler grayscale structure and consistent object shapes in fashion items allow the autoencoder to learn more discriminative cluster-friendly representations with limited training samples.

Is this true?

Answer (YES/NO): NO